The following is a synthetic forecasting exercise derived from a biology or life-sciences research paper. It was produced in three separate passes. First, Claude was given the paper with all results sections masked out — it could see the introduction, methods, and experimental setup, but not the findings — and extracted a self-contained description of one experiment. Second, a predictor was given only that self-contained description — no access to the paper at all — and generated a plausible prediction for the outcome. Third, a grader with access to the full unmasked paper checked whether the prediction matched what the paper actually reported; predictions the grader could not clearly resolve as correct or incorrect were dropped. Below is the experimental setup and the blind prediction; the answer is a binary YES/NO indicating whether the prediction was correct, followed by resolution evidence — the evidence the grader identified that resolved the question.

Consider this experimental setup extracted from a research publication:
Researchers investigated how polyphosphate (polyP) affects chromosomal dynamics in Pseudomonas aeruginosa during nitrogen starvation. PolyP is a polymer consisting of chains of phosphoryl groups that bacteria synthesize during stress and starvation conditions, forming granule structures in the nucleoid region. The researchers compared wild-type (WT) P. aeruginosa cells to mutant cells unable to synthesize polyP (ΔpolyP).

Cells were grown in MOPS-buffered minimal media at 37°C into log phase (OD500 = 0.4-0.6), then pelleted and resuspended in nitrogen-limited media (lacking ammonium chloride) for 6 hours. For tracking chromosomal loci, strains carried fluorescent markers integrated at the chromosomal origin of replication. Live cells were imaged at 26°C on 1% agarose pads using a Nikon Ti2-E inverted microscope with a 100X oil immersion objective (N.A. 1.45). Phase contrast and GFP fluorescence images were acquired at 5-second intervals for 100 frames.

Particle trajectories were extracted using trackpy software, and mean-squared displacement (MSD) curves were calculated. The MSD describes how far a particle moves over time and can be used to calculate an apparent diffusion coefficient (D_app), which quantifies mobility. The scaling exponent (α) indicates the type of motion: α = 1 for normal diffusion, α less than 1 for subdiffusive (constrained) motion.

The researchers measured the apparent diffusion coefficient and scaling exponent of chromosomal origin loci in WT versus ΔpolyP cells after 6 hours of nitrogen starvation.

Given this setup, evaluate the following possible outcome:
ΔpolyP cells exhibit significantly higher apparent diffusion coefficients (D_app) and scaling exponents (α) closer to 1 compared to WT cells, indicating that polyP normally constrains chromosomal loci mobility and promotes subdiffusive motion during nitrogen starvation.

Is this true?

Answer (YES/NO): NO